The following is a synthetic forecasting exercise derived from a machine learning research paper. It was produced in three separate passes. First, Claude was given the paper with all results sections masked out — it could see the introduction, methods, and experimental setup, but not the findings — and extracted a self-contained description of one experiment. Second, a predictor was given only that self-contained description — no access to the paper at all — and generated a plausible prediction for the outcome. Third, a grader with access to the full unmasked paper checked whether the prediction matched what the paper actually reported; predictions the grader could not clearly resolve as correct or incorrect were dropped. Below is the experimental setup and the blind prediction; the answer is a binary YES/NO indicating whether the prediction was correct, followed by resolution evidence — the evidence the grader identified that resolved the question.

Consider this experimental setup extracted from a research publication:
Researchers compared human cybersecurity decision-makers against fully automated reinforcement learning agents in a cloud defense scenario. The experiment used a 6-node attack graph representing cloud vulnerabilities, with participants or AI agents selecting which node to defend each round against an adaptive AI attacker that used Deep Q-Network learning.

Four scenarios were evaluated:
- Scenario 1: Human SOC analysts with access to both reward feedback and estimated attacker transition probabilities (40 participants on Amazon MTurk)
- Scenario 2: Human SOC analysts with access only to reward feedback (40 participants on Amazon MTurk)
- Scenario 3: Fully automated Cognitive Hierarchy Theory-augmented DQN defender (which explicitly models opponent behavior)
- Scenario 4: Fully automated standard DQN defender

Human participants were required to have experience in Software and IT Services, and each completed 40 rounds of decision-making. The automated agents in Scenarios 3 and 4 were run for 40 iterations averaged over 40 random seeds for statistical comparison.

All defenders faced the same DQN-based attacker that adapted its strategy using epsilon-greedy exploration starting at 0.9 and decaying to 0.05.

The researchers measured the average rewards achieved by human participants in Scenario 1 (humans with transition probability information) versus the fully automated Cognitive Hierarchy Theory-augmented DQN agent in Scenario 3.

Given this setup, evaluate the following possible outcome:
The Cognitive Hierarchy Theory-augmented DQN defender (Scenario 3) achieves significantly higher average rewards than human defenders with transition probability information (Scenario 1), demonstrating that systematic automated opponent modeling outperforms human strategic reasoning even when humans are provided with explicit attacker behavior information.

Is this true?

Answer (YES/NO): NO